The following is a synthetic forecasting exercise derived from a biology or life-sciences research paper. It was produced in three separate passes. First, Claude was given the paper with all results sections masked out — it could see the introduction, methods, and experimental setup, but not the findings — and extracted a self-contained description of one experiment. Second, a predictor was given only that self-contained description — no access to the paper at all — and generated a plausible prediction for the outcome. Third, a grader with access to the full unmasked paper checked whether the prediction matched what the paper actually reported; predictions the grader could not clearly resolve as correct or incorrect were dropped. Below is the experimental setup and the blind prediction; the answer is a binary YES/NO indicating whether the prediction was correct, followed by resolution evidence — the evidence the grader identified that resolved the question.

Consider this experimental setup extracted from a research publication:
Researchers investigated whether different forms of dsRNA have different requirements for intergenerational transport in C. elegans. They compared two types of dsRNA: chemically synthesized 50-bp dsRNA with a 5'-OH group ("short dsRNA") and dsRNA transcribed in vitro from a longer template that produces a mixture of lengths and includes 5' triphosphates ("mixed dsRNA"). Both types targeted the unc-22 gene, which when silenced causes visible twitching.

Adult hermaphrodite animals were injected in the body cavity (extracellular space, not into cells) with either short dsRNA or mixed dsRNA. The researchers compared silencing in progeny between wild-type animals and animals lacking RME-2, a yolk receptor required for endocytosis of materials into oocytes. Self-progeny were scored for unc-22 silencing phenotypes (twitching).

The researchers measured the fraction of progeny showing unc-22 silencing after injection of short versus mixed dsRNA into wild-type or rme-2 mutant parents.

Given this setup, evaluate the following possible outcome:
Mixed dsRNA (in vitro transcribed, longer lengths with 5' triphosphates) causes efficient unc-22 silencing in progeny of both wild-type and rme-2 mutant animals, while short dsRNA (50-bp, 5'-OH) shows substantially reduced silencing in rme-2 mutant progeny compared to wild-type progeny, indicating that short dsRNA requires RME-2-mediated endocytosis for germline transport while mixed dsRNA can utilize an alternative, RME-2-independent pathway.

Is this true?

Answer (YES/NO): YES